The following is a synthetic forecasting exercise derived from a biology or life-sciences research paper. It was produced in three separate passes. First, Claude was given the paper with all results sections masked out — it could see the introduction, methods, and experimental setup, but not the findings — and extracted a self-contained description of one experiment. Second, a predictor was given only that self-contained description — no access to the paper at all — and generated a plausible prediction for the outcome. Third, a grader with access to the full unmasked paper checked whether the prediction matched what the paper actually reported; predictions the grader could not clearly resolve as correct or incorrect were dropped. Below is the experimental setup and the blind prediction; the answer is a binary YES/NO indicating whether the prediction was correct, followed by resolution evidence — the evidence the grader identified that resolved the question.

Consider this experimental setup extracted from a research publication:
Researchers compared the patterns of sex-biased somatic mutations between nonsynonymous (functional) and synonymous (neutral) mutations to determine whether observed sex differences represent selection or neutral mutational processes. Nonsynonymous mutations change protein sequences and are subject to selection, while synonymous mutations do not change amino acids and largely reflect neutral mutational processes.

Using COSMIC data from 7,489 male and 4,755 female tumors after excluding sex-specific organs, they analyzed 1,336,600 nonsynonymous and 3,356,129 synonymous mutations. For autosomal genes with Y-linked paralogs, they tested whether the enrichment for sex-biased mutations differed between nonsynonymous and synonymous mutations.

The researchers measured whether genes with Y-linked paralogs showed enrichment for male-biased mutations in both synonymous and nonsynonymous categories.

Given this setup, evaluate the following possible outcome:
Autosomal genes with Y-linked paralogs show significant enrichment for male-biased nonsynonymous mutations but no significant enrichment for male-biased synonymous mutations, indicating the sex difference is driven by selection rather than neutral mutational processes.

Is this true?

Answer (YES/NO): YES